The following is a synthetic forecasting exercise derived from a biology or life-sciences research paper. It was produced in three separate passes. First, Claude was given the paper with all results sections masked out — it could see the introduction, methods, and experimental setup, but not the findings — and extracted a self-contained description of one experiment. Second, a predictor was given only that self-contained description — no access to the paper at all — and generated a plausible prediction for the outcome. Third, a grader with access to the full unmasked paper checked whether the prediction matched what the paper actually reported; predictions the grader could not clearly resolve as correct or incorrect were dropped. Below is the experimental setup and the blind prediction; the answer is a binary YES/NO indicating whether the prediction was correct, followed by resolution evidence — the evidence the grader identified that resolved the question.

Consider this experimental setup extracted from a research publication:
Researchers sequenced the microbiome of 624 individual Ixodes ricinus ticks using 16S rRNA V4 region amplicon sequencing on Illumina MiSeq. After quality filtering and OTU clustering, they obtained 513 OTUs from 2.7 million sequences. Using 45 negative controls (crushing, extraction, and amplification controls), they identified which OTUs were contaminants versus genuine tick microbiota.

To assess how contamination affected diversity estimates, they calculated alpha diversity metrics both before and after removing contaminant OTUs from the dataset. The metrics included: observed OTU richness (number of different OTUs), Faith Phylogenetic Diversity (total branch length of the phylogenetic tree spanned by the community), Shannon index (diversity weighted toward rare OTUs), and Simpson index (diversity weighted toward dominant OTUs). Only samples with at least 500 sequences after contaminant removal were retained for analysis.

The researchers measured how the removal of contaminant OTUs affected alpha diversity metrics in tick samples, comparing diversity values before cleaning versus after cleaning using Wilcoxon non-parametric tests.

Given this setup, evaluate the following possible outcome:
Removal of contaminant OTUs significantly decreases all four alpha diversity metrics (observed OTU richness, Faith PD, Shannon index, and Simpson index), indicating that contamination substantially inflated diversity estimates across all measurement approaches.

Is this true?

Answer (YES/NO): NO